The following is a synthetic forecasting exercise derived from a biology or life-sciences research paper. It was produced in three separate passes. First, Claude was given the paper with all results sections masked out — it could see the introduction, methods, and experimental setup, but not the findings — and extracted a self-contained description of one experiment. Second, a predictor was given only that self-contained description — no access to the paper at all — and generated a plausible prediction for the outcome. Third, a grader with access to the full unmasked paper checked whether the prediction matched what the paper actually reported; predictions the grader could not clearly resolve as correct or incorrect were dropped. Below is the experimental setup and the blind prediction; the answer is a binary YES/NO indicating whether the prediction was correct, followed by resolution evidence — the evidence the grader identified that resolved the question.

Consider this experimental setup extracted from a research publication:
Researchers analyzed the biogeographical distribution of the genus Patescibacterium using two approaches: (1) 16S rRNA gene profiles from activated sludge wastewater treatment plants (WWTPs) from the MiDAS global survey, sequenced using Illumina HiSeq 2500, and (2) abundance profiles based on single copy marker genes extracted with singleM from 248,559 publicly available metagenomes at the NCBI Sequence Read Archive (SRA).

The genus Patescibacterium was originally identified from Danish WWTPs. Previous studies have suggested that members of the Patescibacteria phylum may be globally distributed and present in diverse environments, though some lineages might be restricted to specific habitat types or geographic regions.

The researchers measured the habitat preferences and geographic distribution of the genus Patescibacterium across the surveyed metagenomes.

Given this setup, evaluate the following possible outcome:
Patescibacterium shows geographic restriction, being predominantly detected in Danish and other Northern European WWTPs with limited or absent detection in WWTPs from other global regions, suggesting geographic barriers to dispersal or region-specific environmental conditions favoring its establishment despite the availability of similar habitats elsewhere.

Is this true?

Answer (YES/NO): NO